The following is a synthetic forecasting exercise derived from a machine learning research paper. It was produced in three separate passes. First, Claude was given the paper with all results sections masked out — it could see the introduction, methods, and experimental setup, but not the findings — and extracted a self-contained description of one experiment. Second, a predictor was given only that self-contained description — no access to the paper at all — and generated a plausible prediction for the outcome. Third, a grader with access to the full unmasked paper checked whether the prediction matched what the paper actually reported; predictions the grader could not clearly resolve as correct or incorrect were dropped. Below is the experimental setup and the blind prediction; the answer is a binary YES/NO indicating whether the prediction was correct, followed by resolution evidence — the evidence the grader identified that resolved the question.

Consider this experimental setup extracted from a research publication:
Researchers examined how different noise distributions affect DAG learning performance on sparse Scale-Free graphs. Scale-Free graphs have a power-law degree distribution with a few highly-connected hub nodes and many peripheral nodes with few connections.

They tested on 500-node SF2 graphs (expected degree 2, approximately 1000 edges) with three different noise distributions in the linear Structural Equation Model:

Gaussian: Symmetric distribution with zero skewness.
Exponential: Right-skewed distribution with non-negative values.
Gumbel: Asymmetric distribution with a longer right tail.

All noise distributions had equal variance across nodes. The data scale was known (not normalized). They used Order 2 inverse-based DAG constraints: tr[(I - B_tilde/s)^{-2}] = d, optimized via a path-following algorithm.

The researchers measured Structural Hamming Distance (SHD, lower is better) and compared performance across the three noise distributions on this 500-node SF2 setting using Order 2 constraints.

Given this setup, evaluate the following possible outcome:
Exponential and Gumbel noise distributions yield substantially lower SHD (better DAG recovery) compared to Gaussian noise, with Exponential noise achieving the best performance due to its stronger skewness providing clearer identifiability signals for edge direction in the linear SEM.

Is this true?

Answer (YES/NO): NO